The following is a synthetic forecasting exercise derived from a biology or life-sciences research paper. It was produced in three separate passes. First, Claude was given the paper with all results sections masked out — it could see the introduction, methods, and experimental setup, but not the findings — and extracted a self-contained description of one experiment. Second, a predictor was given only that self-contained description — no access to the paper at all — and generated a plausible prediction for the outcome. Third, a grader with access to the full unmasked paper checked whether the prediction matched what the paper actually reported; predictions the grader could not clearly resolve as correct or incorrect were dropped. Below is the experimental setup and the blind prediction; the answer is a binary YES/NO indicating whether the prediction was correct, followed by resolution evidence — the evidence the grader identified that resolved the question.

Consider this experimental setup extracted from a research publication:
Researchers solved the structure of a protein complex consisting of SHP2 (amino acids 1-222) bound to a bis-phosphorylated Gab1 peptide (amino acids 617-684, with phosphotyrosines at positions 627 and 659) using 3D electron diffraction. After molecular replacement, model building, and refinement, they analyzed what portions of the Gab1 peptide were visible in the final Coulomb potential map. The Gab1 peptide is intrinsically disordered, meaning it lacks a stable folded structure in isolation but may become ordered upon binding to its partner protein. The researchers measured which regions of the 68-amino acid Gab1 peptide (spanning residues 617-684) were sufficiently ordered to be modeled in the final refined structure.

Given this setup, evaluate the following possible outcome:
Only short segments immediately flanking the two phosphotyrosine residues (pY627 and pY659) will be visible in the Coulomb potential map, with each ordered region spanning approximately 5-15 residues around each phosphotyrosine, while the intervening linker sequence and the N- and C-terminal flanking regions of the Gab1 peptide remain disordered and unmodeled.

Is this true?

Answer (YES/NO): NO